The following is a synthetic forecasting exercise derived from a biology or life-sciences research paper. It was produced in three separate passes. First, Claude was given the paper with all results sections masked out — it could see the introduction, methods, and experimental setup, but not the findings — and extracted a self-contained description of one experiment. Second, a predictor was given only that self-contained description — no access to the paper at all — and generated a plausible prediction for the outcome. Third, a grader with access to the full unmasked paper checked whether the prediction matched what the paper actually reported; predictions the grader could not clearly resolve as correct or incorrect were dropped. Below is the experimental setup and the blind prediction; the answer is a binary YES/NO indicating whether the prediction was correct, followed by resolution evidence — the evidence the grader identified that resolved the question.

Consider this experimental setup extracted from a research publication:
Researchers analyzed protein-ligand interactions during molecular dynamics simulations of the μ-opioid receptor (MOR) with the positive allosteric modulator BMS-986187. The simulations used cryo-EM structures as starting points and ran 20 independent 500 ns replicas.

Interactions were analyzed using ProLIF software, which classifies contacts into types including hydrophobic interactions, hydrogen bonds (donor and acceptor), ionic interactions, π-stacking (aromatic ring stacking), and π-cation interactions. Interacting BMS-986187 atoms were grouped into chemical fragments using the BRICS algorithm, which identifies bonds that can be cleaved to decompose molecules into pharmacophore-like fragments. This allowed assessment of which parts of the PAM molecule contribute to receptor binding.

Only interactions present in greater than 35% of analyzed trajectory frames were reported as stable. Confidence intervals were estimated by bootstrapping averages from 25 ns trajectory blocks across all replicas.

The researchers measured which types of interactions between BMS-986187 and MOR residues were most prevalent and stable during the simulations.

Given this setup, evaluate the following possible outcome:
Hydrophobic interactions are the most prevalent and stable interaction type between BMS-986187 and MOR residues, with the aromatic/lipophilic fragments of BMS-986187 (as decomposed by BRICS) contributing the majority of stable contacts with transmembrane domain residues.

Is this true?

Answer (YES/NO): YES